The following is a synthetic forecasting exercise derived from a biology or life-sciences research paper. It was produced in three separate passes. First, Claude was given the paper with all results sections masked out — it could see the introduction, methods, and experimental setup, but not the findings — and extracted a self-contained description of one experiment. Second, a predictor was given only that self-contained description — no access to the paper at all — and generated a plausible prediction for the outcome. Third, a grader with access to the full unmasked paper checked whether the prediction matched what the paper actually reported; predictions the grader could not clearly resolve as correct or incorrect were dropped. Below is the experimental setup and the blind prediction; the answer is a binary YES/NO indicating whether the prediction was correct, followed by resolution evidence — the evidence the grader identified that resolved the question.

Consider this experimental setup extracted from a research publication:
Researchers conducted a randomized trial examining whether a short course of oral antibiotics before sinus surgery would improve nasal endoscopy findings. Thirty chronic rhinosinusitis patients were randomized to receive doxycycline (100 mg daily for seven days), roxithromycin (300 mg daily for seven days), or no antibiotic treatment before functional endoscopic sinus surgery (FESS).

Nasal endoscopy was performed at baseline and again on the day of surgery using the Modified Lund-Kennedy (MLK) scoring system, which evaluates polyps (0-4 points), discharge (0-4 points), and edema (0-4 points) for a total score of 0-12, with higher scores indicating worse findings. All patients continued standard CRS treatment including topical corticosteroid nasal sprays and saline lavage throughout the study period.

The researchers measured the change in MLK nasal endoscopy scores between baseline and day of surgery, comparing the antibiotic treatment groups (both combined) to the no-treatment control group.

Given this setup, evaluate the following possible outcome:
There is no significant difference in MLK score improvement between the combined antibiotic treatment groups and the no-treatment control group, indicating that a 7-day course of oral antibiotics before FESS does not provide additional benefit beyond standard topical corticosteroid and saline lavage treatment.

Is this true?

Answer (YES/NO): YES